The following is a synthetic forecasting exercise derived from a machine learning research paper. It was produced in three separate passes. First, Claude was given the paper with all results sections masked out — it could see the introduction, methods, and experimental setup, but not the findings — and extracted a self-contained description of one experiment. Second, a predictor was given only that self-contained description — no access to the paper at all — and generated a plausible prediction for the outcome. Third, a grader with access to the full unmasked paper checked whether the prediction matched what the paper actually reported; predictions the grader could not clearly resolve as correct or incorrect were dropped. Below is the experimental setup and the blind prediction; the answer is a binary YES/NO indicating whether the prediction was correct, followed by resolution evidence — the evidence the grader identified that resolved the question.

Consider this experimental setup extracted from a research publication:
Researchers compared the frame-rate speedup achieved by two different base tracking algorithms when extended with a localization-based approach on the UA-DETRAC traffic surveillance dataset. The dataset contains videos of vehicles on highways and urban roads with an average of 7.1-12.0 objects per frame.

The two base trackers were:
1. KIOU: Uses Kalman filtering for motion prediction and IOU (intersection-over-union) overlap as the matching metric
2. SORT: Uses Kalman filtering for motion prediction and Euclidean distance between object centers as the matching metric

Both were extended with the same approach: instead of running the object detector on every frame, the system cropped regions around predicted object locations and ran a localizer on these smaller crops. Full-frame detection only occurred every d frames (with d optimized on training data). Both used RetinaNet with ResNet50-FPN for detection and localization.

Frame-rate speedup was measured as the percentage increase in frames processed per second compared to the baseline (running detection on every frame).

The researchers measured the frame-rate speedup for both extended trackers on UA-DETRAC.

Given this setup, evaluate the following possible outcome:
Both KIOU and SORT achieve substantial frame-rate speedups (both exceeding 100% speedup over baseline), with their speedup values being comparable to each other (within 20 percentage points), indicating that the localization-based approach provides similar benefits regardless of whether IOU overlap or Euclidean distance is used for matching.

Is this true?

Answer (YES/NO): NO